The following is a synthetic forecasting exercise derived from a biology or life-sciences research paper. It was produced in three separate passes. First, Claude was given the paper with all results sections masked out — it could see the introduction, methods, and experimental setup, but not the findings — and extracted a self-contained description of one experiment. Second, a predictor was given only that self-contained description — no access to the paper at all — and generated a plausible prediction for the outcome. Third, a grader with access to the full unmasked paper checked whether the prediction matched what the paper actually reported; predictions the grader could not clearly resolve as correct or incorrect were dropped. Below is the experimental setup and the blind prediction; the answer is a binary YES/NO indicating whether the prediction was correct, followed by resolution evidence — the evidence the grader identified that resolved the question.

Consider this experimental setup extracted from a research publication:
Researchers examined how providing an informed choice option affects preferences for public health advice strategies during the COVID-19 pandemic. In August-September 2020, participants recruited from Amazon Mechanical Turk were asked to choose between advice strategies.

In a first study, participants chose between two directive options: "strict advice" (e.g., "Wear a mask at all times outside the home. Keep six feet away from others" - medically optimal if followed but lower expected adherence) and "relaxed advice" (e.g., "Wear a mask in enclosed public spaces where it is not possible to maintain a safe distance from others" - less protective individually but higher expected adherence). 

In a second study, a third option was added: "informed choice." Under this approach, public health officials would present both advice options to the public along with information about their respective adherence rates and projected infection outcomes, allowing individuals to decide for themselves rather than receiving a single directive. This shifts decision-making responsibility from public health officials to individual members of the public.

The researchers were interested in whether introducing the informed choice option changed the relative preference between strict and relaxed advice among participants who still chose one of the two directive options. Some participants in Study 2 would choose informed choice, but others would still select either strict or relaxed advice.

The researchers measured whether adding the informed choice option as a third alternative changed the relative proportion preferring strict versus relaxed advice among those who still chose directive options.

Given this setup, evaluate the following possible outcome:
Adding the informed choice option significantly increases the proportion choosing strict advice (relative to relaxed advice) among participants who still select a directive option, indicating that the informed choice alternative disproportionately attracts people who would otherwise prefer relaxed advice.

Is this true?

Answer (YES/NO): YES